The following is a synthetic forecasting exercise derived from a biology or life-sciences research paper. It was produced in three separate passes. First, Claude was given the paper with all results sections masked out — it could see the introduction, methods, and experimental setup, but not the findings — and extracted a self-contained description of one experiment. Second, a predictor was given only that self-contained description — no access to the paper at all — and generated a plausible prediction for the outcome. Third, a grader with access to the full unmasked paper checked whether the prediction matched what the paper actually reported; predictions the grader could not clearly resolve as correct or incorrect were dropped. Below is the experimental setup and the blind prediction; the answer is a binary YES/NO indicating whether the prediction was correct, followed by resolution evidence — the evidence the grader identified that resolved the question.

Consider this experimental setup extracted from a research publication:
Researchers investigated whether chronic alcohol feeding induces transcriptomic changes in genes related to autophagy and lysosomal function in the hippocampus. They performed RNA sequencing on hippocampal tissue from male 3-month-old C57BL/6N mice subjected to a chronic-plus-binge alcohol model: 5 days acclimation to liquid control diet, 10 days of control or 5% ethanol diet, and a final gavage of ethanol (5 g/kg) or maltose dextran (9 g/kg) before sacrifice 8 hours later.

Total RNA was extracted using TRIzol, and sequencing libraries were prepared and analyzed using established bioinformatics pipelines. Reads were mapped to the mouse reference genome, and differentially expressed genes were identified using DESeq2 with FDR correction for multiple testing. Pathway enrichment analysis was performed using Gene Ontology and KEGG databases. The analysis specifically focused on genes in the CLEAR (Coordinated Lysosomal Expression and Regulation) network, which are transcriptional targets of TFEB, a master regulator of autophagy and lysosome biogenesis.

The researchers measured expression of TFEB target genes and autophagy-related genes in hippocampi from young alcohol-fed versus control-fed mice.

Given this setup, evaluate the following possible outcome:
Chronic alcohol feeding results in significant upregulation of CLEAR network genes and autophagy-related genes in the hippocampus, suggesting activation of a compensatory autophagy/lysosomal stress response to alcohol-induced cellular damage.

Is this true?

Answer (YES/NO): NO